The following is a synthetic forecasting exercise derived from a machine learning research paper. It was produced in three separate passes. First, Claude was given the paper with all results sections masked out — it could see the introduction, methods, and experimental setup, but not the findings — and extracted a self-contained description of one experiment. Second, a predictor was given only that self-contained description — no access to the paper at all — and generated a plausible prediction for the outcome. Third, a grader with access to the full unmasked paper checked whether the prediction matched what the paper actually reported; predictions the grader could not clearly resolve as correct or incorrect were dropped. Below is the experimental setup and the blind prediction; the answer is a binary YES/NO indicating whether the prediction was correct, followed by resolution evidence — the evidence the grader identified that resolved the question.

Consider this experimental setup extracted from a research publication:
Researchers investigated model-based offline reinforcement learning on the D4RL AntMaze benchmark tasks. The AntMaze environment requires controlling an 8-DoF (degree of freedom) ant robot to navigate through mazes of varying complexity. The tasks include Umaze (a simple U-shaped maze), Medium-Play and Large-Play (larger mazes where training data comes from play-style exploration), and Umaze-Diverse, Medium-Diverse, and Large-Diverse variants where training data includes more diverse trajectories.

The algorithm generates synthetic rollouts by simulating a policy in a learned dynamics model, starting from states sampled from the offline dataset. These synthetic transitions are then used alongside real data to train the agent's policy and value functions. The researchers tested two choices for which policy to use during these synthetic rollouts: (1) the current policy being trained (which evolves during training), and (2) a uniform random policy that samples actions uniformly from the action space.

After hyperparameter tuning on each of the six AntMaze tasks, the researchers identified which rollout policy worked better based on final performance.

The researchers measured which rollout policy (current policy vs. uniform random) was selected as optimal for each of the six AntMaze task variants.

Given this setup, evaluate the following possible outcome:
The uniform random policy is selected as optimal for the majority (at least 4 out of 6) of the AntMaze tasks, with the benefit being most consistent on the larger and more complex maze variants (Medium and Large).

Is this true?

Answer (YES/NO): YES